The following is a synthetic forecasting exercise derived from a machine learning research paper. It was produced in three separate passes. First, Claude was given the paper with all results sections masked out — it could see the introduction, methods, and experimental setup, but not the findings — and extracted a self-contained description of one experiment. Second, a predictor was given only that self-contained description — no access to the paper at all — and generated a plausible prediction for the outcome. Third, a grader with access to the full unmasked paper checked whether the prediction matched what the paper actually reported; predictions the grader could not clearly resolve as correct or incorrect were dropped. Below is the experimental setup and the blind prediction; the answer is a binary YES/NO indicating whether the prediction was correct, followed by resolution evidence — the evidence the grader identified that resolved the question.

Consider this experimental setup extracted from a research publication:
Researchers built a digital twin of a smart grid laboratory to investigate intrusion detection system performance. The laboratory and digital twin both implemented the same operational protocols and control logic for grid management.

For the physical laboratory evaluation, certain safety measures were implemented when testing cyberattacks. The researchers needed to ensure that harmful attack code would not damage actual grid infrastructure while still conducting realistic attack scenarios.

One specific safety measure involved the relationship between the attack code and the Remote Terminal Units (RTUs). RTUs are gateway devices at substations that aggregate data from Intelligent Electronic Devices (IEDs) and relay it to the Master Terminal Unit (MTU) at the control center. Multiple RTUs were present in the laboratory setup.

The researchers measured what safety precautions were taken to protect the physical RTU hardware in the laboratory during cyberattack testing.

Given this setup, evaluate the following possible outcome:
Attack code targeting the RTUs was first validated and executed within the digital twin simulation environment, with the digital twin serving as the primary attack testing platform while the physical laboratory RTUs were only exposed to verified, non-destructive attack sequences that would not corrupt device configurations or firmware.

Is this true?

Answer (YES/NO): NO